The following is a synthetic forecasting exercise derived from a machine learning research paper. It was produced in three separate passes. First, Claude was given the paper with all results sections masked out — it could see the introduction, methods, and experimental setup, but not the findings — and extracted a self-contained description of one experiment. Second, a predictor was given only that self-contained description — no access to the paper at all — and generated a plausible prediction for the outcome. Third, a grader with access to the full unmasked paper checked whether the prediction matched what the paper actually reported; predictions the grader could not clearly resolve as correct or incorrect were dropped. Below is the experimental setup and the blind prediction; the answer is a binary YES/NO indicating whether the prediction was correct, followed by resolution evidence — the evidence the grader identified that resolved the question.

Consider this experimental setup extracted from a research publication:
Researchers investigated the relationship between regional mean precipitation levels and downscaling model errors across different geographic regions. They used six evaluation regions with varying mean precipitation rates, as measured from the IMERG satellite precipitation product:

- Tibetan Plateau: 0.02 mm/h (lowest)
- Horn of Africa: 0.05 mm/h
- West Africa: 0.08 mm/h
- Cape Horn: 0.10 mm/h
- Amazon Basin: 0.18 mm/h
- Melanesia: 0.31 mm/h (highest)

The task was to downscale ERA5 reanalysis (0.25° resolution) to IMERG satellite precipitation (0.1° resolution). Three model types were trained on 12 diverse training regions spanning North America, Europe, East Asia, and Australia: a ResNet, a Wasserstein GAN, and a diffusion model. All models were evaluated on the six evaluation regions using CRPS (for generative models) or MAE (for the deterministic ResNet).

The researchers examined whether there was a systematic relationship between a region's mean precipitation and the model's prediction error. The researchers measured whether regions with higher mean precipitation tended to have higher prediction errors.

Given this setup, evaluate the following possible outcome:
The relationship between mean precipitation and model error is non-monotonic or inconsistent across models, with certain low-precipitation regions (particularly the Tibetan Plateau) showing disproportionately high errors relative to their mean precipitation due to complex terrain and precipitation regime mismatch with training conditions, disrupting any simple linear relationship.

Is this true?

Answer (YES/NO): NO